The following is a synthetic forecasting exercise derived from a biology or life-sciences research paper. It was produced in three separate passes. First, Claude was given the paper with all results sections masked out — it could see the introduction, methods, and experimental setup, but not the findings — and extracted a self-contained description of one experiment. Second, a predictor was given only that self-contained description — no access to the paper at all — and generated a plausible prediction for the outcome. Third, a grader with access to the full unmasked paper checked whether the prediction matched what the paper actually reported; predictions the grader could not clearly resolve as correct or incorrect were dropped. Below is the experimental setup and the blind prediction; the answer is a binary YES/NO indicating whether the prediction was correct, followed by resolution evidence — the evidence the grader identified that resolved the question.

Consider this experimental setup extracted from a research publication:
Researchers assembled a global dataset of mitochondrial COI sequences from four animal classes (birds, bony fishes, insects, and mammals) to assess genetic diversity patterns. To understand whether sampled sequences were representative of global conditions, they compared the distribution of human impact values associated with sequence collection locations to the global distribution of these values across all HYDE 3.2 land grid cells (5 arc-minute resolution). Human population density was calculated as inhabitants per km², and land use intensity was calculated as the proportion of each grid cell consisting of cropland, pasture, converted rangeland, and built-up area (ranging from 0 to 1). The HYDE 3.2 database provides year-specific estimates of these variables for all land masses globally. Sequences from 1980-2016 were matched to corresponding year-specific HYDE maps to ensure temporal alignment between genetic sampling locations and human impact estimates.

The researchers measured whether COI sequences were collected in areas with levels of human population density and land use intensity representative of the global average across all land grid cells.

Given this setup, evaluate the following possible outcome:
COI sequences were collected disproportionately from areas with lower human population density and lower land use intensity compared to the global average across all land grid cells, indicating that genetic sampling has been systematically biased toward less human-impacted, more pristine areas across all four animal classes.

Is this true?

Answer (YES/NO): NO